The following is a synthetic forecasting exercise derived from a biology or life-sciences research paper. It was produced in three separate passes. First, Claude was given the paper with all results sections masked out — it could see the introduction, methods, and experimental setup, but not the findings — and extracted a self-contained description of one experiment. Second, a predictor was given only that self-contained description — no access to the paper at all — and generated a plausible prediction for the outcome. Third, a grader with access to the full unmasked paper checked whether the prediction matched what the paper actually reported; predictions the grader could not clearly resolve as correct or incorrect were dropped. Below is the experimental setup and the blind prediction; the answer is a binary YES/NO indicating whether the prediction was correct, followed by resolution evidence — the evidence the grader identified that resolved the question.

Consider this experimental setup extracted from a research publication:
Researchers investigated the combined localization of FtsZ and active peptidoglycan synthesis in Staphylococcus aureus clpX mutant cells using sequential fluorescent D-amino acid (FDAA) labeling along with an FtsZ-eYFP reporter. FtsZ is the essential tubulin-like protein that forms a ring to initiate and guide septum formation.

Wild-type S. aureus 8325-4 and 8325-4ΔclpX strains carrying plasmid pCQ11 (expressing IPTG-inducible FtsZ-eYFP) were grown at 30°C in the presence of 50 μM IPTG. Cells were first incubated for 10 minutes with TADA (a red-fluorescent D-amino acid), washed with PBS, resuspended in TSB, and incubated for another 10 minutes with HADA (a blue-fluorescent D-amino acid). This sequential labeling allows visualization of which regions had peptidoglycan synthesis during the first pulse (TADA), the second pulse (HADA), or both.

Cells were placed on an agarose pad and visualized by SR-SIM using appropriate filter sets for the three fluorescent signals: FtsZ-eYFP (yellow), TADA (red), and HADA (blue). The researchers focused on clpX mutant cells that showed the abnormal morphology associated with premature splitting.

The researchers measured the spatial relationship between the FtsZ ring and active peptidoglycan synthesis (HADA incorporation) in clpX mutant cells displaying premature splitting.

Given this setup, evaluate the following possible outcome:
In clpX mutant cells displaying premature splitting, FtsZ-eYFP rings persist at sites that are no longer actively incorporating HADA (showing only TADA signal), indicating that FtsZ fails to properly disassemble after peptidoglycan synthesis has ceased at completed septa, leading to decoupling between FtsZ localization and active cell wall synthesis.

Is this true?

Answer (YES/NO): NO